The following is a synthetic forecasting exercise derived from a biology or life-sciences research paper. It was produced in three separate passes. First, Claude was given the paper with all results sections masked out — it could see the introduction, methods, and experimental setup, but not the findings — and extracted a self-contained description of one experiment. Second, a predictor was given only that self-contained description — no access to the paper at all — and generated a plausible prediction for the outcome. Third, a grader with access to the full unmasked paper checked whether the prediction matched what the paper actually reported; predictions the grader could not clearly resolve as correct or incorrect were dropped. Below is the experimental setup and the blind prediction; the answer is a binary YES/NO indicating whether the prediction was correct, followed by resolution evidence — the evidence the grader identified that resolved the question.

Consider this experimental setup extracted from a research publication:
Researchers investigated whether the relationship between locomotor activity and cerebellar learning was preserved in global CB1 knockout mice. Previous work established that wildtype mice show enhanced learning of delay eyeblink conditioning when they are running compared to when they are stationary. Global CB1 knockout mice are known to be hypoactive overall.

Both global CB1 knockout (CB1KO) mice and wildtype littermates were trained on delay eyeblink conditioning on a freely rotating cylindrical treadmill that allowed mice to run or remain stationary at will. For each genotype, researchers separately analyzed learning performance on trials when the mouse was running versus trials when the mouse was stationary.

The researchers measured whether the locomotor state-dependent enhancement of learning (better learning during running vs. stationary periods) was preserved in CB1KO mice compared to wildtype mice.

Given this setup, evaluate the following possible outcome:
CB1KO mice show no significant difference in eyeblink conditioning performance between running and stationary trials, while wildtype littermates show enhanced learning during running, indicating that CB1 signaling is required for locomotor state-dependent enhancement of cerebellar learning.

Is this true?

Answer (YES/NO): NO